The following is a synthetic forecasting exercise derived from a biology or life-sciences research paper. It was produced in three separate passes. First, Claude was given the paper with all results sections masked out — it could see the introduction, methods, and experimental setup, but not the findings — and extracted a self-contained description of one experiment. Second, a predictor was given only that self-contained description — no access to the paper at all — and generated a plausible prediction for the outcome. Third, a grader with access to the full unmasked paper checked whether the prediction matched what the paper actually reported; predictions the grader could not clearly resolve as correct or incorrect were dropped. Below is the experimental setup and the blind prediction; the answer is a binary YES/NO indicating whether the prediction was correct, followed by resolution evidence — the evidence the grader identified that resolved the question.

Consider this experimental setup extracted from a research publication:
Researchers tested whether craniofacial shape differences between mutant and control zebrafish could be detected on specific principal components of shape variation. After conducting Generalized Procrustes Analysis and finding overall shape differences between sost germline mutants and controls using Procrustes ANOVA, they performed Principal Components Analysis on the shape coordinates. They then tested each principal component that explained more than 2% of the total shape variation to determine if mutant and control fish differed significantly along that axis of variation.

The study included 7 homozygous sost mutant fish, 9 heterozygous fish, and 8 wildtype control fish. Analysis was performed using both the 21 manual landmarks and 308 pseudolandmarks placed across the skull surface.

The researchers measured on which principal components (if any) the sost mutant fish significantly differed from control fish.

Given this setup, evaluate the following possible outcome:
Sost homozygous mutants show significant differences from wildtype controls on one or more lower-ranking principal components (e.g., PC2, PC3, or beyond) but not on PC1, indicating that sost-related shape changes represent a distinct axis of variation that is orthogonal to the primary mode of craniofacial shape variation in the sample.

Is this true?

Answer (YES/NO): NO